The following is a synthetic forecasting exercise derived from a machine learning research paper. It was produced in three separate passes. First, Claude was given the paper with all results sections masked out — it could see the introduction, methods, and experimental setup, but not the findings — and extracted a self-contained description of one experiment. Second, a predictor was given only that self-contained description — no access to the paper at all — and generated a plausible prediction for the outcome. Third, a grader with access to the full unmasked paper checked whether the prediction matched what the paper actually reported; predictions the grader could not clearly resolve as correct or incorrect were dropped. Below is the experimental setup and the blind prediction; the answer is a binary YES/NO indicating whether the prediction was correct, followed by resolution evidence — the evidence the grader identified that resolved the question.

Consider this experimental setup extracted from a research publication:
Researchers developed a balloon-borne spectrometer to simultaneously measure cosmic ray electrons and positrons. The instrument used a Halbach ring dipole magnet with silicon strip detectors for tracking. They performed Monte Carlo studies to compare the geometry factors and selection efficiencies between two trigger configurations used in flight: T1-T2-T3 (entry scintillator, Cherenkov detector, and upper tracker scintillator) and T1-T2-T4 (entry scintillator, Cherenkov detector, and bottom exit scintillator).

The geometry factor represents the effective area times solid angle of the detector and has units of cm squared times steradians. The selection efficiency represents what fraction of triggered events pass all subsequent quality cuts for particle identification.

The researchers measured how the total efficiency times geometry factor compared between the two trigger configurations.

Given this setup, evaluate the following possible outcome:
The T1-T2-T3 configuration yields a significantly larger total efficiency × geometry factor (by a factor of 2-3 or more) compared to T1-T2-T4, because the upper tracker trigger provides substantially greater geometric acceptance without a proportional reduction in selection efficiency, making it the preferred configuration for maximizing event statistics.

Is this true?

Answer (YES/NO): NO